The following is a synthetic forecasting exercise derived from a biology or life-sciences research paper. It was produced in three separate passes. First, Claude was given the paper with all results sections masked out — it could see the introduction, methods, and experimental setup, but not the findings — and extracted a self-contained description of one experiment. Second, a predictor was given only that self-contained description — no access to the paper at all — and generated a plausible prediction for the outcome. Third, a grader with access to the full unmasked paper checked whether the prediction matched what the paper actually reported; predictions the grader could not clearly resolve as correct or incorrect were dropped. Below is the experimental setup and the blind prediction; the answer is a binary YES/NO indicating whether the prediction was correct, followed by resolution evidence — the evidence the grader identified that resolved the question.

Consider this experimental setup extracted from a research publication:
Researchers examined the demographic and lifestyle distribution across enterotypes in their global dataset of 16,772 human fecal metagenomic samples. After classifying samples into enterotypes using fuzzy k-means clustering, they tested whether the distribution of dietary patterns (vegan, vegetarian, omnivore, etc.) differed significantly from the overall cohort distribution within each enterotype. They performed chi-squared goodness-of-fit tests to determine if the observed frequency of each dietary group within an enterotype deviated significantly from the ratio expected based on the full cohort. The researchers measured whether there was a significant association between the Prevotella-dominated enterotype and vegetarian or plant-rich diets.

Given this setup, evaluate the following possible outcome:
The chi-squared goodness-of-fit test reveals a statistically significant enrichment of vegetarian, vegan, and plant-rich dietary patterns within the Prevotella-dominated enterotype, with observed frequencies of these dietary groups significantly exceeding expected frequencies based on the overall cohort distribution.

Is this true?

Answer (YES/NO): YES